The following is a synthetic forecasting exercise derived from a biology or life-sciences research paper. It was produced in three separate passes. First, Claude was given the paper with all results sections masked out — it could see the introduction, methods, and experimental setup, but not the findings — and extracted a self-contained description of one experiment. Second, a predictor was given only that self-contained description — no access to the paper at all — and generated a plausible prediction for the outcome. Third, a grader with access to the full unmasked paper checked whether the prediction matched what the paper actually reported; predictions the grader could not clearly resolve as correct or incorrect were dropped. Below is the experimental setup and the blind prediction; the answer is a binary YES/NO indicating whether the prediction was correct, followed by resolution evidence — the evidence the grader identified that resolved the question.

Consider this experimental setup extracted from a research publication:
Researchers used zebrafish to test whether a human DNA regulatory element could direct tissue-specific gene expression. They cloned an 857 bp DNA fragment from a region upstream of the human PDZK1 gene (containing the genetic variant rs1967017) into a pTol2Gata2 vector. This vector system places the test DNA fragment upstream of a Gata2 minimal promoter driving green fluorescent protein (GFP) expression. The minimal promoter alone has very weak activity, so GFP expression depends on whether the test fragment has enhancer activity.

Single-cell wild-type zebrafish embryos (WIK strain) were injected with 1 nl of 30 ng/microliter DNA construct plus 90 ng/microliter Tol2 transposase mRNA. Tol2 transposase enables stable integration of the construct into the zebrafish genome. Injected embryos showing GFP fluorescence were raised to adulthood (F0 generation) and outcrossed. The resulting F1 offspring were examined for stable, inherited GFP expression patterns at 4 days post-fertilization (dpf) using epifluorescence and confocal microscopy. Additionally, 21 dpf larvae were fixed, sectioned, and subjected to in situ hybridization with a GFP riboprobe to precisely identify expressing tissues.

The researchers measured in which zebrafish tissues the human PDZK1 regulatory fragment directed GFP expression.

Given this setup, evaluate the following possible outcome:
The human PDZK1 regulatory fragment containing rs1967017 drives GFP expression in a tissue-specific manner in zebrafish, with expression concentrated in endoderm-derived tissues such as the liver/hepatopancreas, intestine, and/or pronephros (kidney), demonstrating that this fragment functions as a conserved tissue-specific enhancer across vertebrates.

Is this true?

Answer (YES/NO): YES